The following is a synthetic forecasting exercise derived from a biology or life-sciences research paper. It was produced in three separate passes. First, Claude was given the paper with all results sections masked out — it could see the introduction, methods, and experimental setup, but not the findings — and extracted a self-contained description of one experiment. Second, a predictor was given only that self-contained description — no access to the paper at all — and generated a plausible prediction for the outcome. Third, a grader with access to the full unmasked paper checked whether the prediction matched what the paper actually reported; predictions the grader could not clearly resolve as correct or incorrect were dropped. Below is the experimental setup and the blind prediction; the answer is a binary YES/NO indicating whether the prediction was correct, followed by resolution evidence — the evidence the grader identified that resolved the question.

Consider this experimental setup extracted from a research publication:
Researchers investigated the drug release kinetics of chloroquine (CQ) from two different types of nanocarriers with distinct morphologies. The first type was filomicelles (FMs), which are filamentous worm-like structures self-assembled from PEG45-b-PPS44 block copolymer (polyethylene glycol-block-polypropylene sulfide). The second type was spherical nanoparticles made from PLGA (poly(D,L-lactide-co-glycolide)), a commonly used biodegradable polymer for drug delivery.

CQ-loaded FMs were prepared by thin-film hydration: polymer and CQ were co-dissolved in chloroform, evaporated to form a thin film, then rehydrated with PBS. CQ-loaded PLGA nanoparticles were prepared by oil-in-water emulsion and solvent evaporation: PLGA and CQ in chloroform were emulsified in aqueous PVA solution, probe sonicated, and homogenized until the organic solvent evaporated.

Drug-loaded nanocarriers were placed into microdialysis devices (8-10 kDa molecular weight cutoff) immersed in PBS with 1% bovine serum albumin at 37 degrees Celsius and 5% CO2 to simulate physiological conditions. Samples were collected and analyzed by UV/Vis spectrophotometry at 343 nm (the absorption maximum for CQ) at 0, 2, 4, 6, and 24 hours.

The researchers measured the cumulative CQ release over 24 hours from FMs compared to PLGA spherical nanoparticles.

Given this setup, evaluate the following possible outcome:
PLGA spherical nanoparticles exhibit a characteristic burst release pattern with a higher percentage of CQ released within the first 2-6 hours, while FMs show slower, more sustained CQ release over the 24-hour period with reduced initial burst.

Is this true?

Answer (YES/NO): NO